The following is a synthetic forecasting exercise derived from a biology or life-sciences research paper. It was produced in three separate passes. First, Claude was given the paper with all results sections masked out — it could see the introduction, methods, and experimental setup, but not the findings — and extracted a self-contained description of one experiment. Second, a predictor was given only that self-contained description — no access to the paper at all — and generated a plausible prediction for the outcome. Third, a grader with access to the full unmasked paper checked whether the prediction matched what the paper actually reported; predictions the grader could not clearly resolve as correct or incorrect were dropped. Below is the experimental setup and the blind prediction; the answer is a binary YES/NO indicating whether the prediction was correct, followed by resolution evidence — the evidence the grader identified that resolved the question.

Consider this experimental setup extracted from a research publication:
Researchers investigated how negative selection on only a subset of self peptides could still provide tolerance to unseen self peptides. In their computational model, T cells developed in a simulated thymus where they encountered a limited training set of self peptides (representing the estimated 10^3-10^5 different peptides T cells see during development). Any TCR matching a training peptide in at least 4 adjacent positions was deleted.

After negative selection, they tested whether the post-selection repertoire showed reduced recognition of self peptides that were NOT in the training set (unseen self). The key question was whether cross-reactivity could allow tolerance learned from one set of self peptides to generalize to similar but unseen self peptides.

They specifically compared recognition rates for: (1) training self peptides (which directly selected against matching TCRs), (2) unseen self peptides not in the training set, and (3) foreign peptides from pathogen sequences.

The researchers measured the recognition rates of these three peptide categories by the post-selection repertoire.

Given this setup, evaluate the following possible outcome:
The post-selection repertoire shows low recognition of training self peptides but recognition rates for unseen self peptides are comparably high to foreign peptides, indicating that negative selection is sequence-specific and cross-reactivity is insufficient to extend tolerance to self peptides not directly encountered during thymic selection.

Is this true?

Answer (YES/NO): NO